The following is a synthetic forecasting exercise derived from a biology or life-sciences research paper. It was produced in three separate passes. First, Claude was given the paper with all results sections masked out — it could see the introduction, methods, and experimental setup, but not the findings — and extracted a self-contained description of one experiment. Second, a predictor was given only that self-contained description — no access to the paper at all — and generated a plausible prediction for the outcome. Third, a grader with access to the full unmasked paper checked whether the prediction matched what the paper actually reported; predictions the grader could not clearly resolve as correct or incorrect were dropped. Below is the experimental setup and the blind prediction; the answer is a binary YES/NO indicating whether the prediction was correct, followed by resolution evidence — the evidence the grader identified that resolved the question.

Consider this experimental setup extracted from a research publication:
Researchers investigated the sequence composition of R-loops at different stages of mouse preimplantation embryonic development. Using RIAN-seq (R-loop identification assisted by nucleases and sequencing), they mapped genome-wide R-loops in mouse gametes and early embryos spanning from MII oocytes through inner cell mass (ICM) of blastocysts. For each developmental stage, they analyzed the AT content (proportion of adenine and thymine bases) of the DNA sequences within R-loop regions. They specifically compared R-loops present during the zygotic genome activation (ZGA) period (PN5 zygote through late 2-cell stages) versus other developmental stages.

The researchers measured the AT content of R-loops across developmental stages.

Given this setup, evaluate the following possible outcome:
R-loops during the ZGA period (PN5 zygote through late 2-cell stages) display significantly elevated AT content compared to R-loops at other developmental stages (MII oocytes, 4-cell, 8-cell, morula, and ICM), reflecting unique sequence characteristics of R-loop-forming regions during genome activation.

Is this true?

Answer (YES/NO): YES